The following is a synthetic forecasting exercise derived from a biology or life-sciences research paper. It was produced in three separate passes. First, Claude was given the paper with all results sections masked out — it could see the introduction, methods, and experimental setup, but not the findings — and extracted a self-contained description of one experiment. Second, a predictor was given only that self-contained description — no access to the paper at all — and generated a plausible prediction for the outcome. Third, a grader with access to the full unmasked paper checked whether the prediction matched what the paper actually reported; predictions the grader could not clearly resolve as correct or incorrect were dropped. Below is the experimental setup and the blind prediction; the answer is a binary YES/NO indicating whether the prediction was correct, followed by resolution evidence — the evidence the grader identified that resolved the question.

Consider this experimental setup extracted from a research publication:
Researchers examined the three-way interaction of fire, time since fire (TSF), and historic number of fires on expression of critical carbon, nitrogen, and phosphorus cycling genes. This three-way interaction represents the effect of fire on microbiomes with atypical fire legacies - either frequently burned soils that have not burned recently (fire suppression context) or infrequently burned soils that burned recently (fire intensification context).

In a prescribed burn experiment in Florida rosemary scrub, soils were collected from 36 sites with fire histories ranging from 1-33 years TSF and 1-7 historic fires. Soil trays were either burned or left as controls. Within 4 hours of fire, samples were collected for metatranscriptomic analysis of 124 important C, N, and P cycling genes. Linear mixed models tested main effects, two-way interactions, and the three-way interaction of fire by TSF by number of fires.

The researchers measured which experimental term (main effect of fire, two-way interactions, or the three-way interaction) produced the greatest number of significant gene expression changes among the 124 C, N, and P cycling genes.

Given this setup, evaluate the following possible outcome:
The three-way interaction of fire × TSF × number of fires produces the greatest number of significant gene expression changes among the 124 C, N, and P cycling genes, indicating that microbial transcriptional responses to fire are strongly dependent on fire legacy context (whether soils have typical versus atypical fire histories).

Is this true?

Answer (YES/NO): YES